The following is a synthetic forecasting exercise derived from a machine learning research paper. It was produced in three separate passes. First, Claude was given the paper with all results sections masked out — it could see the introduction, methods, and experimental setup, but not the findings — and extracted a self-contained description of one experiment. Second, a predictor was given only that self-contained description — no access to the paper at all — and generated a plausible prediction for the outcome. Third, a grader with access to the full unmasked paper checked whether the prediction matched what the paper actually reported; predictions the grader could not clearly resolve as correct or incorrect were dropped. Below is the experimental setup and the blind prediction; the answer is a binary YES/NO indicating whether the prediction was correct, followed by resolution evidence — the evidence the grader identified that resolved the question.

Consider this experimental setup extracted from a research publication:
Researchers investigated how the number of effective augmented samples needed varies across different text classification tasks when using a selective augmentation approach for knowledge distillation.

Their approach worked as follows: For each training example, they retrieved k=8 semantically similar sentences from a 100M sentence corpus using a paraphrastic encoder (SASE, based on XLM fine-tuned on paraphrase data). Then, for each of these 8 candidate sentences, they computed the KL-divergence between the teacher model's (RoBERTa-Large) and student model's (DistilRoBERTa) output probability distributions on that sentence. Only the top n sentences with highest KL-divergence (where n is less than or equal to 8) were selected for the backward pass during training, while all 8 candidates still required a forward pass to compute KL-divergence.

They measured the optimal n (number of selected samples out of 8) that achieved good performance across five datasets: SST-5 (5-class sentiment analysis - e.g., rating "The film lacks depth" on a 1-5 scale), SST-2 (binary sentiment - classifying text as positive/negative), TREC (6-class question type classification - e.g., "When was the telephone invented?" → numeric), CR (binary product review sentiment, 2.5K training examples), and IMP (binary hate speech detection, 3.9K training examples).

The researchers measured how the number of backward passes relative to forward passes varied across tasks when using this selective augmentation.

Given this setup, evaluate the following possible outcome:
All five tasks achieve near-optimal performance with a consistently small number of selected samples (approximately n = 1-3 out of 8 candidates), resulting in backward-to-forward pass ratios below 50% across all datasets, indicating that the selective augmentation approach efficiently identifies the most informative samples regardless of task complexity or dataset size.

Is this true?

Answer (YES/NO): NO